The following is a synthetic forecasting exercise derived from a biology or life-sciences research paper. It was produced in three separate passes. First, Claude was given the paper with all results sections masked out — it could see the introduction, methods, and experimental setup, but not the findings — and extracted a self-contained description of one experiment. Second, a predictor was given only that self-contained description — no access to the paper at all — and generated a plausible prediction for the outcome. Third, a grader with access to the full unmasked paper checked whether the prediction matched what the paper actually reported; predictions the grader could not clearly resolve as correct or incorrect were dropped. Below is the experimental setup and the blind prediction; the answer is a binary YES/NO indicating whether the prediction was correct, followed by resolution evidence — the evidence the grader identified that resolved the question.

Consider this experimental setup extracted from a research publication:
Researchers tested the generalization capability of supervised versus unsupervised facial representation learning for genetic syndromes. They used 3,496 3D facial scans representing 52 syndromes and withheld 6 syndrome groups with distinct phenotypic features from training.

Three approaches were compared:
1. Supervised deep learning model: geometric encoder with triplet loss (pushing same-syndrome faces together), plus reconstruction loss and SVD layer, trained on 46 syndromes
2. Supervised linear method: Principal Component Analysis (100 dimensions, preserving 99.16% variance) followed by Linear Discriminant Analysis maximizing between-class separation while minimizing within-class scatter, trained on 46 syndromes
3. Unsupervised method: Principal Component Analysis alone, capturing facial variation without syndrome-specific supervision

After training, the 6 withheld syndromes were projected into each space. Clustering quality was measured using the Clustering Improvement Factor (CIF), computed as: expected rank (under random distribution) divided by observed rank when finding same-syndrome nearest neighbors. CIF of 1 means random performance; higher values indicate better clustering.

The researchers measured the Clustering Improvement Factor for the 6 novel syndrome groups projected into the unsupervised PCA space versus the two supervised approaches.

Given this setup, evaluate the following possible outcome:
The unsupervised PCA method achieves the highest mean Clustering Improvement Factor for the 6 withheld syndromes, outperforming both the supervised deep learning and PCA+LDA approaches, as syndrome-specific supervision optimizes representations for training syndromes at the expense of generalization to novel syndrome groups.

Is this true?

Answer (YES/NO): NO